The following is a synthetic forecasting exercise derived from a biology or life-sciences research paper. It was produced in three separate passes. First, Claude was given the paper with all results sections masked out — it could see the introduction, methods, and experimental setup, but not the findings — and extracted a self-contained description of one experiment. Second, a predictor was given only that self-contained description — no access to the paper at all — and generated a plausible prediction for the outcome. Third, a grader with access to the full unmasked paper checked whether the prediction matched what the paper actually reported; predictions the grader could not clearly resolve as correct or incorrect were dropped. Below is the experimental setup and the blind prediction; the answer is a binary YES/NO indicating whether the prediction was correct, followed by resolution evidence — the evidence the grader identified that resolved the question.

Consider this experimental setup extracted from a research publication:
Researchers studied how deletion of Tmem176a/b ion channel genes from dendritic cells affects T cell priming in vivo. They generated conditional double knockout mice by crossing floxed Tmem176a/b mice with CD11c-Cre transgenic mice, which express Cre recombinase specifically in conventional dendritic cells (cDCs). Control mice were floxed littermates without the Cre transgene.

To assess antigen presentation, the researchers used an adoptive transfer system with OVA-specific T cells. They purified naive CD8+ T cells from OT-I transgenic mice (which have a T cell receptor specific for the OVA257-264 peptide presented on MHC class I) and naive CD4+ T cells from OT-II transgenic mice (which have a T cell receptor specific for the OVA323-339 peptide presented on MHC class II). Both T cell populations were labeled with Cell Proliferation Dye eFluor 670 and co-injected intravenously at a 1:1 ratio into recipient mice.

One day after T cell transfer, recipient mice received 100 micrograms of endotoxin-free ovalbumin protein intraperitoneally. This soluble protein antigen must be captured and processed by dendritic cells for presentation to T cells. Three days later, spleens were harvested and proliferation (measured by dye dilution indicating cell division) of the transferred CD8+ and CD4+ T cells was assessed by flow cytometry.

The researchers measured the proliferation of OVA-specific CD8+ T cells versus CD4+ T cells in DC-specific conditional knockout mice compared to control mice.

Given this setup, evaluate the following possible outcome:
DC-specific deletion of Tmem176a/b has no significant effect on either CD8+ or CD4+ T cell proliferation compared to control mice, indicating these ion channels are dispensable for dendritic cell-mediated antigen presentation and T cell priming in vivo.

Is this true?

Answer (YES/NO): NO